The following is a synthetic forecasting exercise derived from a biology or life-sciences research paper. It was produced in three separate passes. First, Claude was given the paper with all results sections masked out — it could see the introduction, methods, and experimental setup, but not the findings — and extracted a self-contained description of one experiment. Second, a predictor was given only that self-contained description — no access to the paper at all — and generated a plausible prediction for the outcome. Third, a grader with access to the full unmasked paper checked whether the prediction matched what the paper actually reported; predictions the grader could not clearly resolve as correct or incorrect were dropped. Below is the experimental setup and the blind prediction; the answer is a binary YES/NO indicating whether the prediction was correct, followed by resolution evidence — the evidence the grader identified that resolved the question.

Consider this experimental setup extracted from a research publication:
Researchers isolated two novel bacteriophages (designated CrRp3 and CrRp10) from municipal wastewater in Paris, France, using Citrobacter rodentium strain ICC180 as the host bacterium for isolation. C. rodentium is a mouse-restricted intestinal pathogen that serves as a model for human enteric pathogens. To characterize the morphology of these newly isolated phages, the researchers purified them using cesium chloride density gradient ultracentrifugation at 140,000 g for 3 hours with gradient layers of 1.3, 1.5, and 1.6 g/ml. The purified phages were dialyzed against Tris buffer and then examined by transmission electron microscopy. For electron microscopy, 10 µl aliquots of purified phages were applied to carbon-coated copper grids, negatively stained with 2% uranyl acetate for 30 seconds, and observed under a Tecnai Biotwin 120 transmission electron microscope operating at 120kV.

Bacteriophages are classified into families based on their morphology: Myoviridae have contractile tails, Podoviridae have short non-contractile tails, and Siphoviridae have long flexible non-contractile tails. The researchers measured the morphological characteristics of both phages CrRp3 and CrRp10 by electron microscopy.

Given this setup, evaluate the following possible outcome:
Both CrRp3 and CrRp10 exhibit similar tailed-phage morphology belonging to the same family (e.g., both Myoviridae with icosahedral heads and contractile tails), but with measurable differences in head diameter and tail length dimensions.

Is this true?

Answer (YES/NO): NO